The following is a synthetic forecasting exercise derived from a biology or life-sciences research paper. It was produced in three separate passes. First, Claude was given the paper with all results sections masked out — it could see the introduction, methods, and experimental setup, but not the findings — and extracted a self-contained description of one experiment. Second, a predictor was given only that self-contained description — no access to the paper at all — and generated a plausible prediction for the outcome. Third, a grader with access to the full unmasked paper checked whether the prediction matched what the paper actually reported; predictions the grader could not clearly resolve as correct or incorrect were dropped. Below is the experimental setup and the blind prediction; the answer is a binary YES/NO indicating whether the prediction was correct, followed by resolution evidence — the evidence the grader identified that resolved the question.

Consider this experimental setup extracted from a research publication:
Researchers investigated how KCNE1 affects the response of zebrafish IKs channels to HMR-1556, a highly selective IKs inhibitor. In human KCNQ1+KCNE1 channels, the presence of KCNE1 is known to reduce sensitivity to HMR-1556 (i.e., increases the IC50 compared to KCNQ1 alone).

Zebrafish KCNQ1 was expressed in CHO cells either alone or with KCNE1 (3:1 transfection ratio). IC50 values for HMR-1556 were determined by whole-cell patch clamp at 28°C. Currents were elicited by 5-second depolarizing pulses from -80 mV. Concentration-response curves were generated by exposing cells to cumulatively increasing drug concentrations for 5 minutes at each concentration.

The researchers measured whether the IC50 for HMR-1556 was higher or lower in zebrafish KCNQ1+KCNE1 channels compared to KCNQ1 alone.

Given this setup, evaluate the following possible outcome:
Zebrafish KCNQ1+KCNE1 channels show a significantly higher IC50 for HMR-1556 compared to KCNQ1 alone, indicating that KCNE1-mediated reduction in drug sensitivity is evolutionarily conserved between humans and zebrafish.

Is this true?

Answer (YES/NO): YES